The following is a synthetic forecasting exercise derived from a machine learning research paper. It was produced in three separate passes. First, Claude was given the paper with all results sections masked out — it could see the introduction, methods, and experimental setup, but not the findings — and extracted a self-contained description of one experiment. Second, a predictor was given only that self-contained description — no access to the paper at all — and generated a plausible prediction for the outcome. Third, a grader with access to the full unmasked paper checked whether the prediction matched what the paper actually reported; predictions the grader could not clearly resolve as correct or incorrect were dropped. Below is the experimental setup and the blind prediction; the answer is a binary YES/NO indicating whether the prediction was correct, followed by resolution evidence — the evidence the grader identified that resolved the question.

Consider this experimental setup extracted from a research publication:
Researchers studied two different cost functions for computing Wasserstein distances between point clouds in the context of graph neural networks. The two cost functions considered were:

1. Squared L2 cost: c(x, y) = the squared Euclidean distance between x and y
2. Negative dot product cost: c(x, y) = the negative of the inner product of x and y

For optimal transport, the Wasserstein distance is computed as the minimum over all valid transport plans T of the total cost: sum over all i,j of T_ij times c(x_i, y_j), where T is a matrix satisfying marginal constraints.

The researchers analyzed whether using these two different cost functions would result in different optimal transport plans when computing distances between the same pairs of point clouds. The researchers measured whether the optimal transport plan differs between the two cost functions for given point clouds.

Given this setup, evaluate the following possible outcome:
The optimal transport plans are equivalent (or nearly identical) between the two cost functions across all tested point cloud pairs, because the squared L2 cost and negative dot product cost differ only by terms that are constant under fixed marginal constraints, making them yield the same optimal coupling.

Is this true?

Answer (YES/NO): YES